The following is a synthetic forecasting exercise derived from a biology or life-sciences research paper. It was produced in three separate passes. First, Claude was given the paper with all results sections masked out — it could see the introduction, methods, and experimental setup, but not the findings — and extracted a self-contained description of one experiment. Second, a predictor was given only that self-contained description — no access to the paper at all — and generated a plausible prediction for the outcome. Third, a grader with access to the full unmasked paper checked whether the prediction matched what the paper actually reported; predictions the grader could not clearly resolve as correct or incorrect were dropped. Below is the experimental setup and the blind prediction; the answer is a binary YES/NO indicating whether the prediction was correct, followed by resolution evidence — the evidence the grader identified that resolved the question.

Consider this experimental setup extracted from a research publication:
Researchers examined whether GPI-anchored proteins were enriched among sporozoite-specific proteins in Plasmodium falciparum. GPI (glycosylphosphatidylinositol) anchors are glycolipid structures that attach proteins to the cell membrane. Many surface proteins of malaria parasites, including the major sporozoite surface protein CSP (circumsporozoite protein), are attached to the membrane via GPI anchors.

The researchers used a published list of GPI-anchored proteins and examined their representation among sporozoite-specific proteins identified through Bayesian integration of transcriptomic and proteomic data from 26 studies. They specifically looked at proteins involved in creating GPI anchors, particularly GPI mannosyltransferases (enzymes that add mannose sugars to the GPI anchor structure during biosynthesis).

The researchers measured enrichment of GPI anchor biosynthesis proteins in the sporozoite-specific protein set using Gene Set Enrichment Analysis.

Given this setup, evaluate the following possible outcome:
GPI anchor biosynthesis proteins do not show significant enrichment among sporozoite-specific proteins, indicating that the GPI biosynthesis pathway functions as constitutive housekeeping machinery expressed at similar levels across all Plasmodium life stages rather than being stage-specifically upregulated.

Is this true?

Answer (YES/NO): NO